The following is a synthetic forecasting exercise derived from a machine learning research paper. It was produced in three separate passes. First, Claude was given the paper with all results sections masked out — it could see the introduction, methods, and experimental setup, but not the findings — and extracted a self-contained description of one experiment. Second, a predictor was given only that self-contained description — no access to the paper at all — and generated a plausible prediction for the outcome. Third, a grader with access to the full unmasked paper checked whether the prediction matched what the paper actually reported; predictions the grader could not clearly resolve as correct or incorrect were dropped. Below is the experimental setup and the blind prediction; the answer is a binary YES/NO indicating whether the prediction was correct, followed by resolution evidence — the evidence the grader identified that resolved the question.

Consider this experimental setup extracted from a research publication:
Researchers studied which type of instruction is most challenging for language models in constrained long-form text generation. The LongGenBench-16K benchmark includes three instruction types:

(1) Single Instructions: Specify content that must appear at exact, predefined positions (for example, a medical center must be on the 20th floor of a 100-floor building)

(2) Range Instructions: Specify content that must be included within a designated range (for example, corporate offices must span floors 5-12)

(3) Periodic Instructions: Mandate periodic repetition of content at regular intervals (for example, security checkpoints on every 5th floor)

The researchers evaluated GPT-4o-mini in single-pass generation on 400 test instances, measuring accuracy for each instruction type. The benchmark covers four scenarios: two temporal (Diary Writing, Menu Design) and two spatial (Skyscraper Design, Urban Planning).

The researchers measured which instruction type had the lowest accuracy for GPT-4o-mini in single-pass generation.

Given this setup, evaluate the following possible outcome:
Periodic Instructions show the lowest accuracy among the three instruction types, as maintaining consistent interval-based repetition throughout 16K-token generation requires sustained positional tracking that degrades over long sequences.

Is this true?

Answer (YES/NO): YES